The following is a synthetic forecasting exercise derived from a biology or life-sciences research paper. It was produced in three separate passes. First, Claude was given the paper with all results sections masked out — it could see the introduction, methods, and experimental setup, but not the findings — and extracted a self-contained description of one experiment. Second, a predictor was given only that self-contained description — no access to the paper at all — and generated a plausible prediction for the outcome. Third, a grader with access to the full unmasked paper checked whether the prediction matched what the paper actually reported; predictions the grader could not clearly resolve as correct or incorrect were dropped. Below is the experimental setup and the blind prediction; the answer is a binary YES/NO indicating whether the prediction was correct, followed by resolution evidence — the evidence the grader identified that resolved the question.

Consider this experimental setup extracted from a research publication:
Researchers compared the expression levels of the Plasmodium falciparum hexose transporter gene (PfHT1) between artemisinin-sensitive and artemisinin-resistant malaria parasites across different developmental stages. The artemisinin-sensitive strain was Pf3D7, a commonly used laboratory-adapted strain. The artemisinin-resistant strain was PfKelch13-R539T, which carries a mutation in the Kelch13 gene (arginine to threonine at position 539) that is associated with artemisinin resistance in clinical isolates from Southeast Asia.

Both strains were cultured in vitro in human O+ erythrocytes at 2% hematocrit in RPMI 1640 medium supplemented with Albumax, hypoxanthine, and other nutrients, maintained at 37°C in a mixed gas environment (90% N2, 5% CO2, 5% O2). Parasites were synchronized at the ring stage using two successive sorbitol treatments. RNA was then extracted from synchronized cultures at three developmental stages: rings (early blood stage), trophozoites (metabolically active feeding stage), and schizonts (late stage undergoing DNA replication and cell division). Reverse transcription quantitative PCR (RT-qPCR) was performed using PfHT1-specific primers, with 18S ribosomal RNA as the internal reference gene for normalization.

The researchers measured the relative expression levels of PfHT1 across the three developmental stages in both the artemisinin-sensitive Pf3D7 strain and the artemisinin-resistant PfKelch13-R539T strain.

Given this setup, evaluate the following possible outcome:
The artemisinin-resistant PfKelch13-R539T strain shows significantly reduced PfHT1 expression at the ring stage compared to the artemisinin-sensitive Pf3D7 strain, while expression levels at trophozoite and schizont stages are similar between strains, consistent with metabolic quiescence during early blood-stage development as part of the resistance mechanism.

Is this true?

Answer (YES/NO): NO